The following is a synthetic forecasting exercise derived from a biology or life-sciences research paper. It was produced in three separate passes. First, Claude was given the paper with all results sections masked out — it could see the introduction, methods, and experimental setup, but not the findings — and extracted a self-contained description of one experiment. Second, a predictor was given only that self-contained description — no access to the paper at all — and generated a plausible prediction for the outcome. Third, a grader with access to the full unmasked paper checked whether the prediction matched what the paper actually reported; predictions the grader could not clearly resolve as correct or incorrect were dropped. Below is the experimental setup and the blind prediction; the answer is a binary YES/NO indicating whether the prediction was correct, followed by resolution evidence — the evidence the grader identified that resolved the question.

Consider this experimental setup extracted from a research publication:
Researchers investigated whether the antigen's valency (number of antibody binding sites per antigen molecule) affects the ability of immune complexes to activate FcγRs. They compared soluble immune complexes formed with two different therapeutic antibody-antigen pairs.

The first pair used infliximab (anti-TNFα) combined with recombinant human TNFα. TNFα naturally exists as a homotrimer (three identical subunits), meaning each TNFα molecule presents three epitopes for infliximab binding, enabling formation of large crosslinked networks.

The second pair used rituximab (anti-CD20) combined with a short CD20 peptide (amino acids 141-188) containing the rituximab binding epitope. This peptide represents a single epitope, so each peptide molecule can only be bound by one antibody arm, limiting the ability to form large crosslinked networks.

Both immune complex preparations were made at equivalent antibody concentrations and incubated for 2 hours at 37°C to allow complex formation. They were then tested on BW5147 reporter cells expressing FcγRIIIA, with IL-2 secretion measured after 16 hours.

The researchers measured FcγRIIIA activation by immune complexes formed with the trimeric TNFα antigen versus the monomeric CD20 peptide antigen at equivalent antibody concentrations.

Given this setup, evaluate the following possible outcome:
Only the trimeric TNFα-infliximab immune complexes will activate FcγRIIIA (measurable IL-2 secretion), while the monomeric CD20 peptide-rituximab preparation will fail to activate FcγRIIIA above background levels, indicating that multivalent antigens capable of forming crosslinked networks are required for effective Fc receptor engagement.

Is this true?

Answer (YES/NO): YES